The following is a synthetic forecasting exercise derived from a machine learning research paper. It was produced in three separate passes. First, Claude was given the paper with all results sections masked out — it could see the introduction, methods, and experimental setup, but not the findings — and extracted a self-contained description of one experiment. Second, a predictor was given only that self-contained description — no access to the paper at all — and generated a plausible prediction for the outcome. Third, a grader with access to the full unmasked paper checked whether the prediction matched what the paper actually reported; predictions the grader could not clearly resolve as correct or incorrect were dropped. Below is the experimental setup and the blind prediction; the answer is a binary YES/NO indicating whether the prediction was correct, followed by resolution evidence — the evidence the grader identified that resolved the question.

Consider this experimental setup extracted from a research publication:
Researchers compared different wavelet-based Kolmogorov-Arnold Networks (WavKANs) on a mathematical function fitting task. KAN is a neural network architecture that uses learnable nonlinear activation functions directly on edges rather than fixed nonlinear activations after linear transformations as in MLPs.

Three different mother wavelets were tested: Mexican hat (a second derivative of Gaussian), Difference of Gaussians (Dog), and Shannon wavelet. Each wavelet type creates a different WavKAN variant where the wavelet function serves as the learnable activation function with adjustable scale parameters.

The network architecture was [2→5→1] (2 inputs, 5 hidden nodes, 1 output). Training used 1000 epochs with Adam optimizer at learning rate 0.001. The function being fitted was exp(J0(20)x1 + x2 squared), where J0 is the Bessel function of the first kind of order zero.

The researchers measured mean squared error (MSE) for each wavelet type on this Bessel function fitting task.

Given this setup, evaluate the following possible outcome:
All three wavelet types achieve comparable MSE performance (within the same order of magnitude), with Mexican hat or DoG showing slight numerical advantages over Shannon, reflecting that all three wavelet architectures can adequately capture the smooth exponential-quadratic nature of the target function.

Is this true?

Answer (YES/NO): NO